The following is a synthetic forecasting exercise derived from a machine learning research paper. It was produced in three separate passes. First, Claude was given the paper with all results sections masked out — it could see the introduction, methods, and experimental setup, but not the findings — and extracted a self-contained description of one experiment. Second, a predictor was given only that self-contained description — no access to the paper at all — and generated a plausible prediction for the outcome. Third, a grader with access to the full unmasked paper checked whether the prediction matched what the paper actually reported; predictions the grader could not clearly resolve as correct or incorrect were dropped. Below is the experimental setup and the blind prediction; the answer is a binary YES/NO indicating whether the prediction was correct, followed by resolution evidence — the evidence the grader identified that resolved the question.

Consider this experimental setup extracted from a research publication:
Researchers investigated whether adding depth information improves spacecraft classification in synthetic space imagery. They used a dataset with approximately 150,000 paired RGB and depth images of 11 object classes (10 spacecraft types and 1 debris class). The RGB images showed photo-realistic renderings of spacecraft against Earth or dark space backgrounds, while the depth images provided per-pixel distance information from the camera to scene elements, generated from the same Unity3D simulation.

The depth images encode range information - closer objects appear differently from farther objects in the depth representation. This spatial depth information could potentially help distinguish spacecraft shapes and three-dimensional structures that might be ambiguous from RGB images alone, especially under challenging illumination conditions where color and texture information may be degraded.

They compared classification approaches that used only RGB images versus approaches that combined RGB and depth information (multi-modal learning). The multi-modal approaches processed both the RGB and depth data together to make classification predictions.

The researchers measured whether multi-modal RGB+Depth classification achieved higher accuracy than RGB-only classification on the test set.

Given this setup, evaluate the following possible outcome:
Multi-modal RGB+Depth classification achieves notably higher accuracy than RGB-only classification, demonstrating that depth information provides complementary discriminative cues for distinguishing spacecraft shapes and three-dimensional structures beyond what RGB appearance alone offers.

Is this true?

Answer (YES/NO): YES